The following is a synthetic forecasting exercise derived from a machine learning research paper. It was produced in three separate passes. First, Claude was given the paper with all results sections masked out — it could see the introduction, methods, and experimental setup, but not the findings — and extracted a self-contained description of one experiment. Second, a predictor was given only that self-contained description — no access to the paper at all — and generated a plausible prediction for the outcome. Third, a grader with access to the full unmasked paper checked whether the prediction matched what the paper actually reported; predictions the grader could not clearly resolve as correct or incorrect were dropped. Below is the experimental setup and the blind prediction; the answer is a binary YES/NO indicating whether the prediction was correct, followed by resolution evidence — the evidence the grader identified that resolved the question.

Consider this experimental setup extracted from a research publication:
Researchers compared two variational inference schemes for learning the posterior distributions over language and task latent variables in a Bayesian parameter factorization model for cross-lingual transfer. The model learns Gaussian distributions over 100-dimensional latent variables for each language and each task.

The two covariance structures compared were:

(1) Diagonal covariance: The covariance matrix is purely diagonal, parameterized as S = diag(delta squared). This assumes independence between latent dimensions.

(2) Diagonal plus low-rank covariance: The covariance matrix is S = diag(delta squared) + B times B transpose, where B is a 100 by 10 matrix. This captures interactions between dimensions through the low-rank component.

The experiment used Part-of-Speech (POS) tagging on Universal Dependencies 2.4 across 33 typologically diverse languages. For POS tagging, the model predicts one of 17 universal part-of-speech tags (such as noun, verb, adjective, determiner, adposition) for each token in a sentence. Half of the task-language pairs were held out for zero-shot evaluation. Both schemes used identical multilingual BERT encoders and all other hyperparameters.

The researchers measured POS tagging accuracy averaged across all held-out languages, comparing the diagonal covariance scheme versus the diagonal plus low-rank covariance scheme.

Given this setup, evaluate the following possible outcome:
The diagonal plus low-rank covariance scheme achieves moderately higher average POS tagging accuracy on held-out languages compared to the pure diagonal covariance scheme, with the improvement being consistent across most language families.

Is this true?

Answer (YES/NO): NO